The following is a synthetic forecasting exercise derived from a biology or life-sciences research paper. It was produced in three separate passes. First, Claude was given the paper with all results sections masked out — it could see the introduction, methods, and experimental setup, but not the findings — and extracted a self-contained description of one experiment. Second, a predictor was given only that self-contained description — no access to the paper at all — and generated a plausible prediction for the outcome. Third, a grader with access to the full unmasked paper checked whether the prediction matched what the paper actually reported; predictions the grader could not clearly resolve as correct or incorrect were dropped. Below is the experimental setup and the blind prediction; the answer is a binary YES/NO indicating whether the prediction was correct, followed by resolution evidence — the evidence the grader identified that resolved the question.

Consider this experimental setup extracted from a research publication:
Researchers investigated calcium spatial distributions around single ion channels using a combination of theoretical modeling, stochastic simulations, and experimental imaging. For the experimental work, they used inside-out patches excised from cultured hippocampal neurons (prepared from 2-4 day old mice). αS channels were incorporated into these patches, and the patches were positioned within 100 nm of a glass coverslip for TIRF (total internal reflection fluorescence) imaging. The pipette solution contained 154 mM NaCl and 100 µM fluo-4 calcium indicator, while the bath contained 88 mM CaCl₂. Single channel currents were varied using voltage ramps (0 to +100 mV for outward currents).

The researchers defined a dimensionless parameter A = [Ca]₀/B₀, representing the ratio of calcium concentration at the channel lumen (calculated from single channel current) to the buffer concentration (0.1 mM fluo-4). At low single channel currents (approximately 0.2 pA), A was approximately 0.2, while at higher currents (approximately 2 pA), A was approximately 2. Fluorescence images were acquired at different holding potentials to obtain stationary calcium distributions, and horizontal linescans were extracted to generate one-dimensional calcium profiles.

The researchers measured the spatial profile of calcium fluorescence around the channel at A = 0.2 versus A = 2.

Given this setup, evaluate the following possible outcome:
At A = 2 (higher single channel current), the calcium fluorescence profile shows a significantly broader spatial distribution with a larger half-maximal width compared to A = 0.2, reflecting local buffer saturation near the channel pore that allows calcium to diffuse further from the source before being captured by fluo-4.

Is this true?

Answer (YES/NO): NO